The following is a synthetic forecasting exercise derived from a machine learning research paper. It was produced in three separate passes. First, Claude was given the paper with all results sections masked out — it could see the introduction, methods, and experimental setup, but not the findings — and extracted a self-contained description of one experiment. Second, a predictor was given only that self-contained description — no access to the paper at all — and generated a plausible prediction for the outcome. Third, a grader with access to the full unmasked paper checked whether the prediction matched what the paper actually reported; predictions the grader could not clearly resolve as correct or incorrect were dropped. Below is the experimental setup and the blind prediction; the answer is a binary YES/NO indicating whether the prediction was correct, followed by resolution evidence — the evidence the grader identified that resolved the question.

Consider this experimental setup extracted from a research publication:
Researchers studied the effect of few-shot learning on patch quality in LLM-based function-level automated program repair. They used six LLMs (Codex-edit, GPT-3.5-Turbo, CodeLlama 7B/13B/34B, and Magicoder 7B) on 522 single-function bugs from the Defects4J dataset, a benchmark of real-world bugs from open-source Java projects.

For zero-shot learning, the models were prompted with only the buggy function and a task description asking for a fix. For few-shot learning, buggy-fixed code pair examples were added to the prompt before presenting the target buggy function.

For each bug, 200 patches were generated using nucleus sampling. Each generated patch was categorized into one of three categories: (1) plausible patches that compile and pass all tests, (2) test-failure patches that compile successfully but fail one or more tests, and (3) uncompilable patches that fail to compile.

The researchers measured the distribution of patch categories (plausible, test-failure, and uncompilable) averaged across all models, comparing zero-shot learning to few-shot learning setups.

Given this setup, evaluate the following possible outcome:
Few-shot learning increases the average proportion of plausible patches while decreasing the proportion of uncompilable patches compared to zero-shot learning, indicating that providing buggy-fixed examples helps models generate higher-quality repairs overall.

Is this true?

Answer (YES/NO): NO